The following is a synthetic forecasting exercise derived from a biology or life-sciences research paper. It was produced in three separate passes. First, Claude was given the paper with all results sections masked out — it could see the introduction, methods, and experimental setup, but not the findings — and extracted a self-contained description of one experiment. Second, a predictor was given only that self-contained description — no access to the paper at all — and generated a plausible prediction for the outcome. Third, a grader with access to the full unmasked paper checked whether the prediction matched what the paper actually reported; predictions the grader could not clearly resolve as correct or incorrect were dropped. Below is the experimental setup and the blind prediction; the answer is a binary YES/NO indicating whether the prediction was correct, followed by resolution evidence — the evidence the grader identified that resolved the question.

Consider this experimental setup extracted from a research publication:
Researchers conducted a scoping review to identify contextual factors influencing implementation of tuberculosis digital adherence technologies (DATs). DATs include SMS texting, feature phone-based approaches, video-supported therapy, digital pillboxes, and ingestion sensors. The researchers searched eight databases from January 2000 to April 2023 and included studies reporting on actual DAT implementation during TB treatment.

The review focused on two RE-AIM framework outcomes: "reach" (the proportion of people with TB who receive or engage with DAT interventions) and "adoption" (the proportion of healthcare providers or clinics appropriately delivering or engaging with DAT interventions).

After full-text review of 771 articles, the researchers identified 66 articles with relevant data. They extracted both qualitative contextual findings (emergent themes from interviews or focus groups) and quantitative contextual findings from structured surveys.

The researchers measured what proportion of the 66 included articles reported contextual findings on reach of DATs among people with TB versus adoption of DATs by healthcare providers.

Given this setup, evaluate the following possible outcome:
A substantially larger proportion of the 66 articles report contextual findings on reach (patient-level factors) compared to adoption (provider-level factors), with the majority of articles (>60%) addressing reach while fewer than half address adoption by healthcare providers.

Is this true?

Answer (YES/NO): YES